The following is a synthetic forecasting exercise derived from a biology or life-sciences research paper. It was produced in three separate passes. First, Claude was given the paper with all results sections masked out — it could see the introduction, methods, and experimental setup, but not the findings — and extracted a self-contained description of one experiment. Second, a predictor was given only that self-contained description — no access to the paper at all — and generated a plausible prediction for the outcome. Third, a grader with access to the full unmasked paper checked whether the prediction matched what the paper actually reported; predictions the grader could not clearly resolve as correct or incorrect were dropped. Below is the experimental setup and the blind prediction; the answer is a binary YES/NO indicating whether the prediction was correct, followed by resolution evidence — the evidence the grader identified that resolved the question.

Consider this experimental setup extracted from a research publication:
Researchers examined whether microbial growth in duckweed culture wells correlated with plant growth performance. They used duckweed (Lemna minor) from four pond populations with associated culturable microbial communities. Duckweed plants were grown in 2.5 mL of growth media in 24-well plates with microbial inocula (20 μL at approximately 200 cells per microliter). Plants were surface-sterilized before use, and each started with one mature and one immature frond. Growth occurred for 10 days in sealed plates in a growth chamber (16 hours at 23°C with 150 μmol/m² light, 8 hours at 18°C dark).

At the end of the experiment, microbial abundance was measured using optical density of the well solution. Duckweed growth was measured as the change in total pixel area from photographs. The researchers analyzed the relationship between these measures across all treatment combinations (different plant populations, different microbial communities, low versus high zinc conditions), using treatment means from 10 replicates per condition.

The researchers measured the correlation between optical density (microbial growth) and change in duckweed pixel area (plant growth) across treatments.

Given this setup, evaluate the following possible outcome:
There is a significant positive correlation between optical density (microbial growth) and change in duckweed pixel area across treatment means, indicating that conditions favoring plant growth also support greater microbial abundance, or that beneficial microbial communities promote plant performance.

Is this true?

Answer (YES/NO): YES